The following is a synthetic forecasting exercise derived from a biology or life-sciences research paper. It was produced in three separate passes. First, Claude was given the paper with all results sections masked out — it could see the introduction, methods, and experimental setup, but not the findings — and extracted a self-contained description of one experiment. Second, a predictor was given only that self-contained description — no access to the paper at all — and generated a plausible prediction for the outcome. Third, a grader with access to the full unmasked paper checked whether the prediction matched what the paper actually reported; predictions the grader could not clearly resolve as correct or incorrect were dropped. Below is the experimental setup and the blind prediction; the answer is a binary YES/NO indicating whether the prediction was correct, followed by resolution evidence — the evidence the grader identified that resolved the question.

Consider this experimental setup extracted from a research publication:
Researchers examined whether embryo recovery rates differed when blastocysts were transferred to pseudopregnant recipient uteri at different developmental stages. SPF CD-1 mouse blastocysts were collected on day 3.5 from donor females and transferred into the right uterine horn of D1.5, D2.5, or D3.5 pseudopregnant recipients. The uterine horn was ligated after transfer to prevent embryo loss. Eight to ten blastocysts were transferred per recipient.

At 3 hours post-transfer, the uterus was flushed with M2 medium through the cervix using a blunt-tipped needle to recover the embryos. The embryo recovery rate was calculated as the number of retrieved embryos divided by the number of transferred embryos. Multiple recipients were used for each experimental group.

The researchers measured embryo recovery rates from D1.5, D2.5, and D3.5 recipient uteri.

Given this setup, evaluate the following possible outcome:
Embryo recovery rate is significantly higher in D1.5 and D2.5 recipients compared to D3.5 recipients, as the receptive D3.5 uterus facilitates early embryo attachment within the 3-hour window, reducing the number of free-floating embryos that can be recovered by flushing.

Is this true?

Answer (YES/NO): NO